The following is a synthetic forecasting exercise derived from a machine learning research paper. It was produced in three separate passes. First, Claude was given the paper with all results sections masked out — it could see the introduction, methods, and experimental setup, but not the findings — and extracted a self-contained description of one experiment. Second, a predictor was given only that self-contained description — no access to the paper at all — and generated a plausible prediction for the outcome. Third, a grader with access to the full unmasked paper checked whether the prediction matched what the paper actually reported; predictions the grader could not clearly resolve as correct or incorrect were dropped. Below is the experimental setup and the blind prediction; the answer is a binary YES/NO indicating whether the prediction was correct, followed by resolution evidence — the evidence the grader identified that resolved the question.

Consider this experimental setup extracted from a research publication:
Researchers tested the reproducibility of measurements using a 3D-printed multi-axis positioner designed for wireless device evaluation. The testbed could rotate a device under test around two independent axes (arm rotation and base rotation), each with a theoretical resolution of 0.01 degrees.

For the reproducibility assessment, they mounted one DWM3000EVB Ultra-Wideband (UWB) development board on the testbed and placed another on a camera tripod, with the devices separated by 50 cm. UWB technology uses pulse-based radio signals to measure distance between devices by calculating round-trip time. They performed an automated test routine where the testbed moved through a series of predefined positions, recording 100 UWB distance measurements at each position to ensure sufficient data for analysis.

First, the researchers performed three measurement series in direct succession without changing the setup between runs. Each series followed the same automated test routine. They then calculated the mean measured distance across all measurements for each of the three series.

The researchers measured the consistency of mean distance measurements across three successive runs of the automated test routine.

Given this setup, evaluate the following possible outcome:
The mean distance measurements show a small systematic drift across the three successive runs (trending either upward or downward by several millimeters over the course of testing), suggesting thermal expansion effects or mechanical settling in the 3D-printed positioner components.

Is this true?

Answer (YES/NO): YES